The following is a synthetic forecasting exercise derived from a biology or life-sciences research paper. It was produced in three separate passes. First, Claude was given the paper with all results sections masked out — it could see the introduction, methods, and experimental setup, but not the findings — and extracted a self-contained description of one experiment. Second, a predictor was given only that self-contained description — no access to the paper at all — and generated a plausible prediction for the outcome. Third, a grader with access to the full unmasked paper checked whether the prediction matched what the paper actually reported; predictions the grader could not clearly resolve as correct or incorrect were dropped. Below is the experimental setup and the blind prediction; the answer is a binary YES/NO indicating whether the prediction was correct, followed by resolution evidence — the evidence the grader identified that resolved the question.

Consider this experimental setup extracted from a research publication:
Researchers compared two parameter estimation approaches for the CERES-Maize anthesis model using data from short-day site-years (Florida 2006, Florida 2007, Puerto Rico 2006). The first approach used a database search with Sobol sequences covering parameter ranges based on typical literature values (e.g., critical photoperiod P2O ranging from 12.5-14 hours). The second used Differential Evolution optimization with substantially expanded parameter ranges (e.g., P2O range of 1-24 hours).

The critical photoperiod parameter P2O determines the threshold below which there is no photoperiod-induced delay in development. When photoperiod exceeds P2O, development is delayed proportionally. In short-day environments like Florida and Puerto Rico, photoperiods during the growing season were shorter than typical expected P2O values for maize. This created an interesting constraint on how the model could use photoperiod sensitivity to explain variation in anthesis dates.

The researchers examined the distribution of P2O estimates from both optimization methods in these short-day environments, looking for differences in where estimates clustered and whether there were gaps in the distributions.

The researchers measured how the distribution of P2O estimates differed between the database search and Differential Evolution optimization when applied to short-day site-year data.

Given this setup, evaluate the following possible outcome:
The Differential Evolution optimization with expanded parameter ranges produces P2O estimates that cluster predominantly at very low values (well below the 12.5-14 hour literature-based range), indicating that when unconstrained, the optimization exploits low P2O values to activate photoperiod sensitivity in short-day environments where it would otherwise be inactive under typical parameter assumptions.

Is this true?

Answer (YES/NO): NO